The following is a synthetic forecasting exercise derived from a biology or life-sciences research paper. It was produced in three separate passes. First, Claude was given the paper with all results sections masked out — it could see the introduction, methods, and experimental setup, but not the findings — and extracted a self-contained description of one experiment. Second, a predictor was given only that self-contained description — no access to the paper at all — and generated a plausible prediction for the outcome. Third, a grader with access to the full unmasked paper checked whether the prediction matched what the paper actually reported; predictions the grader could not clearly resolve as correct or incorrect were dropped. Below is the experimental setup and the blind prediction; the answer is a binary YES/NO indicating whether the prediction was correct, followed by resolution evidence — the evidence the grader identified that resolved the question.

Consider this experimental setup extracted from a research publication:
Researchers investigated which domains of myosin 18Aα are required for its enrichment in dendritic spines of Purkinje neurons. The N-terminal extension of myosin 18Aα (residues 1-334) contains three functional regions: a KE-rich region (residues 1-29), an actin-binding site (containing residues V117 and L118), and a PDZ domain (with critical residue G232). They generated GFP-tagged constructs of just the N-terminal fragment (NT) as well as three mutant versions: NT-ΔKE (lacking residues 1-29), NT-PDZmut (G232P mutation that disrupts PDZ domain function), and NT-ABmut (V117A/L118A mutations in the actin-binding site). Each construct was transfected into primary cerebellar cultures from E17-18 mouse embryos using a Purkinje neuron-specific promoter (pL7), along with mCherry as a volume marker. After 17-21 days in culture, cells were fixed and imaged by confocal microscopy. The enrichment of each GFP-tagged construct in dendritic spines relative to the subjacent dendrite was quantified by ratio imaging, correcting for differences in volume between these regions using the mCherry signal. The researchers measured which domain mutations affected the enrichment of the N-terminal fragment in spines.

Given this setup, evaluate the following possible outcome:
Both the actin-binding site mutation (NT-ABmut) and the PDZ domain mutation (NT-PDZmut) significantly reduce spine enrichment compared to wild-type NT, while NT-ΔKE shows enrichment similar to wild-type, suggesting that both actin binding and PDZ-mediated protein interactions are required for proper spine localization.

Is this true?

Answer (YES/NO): NO